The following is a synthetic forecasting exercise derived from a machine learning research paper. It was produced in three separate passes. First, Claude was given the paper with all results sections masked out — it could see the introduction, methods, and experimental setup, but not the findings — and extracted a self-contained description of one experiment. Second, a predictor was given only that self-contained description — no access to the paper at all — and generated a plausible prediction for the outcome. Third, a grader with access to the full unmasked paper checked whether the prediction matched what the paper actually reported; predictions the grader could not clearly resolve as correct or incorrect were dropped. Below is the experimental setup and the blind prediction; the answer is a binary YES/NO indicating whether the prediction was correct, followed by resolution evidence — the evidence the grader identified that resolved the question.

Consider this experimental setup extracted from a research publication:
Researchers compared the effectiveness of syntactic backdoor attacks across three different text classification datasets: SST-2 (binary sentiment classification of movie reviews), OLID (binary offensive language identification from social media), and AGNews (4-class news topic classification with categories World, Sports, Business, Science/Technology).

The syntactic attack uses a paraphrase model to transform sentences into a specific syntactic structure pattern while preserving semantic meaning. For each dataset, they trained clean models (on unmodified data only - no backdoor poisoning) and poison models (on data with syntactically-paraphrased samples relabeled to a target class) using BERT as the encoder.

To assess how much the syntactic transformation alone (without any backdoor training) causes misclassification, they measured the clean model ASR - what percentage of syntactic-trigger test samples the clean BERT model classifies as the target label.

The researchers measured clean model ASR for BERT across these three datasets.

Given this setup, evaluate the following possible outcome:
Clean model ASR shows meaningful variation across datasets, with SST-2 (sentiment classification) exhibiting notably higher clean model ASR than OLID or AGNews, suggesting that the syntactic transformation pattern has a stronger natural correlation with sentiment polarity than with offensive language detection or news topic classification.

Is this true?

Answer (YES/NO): YES